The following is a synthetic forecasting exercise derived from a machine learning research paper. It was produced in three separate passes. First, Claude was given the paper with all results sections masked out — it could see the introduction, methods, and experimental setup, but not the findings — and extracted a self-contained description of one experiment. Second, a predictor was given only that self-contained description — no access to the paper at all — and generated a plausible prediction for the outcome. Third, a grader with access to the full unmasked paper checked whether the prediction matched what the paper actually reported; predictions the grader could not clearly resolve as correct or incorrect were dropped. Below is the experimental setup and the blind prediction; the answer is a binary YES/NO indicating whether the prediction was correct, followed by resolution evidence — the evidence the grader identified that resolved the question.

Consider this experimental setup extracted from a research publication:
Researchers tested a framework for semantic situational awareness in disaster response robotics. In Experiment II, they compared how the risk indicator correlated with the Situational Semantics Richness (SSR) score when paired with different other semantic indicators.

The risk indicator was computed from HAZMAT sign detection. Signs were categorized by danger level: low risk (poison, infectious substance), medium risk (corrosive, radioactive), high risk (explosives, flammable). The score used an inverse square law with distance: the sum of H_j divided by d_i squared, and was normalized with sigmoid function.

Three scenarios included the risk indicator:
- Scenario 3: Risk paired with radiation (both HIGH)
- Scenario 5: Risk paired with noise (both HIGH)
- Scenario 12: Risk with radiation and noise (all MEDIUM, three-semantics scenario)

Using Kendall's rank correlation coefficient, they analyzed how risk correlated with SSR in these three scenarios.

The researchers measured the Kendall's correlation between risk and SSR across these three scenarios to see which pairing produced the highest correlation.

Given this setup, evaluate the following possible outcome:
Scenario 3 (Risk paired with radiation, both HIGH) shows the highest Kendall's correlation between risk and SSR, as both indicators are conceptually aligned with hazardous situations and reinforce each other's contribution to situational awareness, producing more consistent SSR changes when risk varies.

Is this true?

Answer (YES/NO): YES